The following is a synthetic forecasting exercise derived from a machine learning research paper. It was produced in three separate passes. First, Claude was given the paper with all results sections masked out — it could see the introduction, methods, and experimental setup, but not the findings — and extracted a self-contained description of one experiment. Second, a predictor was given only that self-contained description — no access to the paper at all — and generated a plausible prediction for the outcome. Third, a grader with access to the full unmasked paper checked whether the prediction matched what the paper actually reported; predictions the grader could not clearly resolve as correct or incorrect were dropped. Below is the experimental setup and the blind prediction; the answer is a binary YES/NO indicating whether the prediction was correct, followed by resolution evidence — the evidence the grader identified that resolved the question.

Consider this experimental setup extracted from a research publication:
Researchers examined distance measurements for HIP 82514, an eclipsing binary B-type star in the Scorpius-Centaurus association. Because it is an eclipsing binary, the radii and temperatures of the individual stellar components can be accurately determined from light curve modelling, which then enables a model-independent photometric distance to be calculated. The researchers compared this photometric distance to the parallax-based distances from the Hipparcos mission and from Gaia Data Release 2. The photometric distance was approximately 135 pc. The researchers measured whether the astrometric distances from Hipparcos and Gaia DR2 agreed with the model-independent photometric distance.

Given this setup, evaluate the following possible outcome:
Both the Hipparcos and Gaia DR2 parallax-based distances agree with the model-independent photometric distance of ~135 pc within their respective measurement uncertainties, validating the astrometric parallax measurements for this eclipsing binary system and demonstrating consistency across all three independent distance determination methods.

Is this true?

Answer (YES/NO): NO